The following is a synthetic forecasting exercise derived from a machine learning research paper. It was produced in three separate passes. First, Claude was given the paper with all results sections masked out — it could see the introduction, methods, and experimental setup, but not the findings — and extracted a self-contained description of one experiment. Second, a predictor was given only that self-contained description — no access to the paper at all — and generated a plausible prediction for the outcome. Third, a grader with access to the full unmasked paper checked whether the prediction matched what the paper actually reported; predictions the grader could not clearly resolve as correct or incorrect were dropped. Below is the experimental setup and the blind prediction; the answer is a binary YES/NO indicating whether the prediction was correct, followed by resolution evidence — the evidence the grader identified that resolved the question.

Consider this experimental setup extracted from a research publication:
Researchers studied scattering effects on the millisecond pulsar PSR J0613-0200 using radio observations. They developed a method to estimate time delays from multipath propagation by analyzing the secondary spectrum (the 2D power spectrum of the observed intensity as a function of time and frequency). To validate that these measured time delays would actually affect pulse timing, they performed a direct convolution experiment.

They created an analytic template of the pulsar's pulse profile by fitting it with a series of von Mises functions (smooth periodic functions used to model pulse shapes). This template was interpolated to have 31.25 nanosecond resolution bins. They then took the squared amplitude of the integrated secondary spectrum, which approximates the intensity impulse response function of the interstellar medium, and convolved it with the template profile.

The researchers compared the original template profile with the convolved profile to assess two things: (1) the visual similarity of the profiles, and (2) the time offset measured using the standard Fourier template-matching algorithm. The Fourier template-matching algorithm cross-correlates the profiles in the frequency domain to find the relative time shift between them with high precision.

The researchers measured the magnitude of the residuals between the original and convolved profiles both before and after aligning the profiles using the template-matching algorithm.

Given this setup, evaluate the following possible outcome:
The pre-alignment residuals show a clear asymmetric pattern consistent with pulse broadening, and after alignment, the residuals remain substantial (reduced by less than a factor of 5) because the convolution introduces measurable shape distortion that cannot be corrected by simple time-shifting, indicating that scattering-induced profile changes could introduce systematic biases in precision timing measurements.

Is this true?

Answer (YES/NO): NO